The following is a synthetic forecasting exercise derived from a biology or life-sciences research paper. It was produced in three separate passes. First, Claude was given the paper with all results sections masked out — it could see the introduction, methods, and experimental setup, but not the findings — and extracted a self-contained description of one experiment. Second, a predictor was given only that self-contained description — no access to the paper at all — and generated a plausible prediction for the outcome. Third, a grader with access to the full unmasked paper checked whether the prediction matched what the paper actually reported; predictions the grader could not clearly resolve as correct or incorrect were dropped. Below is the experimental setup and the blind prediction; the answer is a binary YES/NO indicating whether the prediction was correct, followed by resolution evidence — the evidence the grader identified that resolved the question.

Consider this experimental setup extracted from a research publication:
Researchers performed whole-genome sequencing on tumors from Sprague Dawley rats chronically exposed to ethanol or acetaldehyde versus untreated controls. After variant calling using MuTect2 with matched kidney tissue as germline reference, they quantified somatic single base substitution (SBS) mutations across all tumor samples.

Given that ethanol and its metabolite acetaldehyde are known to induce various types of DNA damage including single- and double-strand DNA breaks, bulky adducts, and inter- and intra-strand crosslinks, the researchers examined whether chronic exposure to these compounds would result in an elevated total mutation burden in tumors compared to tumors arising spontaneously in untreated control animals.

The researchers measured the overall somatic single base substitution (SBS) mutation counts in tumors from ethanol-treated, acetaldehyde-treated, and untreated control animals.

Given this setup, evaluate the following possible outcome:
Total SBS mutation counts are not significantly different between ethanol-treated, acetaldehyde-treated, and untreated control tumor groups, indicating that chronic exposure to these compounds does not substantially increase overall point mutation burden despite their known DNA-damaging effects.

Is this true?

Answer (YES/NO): YES